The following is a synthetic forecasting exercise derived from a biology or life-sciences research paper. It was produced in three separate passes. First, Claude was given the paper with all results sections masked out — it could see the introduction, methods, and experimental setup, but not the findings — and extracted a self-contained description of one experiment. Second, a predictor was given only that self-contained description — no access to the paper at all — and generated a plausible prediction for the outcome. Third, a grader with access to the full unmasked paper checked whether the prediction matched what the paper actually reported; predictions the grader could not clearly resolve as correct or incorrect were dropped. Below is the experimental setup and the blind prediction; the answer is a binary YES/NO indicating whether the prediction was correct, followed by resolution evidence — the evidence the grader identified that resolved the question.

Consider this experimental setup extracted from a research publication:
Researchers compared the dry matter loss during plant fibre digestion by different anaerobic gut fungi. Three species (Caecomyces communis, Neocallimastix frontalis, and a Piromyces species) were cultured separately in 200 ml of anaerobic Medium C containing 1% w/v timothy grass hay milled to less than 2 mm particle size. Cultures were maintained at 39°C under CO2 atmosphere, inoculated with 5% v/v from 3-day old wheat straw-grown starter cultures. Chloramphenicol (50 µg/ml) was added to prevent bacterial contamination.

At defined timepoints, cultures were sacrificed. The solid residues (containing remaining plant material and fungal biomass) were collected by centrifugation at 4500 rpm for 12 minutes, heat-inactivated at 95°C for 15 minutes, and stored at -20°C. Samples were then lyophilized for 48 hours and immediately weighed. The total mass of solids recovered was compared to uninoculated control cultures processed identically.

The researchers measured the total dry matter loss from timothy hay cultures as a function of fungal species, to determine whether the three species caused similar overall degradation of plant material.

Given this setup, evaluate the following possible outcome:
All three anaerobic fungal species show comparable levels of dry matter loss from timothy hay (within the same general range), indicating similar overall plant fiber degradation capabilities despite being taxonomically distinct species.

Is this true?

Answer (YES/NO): NO